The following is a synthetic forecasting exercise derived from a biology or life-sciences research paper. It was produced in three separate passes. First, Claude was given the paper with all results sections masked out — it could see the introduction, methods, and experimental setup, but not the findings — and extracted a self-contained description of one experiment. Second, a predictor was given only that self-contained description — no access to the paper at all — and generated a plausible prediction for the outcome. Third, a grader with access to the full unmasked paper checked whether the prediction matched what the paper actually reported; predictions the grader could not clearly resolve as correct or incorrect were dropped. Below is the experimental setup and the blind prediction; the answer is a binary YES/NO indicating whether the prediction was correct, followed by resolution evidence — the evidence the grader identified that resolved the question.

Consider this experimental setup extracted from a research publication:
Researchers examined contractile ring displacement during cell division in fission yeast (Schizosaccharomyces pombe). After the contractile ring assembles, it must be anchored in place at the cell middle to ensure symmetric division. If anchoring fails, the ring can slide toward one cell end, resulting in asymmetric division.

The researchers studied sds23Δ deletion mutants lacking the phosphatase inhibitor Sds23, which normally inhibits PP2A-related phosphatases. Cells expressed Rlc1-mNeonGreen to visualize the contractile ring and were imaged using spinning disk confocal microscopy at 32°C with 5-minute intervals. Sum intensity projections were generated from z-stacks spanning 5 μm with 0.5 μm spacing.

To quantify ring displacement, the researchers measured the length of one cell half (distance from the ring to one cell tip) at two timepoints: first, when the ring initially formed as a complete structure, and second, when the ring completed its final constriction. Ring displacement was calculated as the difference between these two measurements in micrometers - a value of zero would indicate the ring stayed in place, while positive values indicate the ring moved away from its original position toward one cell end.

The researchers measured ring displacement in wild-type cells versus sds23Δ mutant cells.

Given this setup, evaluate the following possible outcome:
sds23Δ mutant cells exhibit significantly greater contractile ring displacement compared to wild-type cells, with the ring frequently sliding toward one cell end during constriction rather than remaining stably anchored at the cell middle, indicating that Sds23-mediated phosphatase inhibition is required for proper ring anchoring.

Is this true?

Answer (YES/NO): NO